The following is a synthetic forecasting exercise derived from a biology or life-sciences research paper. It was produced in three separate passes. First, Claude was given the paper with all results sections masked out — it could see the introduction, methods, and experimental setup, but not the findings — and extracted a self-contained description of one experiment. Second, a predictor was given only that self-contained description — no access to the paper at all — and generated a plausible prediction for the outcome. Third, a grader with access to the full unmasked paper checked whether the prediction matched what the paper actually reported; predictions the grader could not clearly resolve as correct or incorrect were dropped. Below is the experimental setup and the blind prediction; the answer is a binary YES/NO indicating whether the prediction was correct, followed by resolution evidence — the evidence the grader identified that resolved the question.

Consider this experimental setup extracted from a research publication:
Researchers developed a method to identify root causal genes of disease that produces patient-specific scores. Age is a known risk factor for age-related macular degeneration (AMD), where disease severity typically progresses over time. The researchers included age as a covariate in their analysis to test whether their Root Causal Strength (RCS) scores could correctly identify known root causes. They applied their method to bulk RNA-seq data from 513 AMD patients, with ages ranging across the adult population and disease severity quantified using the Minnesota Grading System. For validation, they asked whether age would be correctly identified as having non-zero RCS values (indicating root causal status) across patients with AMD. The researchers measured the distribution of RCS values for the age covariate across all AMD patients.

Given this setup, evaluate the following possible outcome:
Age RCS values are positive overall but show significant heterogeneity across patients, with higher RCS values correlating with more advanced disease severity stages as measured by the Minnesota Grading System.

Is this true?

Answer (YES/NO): NO